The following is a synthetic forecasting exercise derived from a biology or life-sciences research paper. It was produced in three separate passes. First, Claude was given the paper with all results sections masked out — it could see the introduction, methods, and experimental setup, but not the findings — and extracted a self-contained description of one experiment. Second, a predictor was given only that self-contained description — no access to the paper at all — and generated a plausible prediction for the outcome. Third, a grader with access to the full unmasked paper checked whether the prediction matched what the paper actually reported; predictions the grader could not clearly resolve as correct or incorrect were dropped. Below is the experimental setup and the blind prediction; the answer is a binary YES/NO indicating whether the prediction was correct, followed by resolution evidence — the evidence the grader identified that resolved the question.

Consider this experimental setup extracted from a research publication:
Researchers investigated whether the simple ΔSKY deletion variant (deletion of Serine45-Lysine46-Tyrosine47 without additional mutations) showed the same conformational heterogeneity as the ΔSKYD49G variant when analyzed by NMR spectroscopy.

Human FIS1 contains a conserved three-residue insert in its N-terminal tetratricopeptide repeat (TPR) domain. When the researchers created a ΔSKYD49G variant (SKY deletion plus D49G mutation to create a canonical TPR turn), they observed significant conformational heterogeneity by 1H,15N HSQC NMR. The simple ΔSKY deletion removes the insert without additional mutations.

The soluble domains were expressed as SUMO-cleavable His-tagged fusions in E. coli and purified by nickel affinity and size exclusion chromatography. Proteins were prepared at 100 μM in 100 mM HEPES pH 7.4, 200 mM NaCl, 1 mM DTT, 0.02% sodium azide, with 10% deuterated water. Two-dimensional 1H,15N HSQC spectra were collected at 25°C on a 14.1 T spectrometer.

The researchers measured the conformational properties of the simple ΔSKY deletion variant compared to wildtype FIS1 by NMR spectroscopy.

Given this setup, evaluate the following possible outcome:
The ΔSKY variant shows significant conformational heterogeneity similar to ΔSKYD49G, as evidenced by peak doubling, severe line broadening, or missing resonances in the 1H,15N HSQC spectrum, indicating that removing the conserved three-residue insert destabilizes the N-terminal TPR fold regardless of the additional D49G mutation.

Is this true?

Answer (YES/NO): NO